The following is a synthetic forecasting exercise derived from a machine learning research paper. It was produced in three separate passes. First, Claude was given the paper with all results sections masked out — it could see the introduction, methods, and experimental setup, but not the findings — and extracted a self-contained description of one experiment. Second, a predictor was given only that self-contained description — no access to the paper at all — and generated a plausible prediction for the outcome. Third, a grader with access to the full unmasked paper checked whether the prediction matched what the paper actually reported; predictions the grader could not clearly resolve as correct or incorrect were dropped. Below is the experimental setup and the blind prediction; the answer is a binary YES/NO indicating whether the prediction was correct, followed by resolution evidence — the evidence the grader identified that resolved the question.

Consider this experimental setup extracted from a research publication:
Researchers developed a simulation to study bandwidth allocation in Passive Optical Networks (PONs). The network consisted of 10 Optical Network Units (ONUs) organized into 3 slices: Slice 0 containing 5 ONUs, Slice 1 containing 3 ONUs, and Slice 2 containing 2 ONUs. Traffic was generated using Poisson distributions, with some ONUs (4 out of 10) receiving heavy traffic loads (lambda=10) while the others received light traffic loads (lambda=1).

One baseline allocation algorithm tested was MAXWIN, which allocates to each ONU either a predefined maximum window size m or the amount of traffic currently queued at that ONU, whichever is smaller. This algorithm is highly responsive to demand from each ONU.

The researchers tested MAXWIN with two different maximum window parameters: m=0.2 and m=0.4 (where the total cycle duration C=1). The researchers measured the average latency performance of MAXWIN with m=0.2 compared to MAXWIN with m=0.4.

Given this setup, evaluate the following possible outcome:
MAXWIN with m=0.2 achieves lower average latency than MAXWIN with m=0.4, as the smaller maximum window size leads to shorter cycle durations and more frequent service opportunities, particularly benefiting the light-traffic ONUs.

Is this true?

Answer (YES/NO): NO